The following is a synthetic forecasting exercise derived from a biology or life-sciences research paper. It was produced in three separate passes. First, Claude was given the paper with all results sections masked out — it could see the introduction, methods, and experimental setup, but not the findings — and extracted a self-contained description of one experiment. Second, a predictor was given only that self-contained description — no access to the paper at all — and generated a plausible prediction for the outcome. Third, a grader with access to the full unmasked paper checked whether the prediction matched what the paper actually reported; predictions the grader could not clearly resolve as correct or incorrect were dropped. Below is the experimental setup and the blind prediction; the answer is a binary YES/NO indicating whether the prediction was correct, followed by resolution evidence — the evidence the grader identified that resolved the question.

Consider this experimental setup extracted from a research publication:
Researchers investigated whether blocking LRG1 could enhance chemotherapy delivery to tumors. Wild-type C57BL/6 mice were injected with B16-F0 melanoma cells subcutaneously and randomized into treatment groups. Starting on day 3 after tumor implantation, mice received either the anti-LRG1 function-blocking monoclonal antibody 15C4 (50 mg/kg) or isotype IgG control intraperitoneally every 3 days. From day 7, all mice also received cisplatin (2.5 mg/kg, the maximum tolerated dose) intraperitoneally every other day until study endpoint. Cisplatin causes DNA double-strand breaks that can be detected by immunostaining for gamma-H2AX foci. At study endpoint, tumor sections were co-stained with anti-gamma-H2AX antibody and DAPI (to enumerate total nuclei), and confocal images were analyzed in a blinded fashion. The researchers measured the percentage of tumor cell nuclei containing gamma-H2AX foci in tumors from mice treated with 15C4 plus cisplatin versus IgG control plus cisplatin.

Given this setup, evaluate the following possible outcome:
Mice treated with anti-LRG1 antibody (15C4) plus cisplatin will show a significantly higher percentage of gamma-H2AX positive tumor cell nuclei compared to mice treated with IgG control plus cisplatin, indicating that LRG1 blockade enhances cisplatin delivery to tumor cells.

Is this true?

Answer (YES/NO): YES